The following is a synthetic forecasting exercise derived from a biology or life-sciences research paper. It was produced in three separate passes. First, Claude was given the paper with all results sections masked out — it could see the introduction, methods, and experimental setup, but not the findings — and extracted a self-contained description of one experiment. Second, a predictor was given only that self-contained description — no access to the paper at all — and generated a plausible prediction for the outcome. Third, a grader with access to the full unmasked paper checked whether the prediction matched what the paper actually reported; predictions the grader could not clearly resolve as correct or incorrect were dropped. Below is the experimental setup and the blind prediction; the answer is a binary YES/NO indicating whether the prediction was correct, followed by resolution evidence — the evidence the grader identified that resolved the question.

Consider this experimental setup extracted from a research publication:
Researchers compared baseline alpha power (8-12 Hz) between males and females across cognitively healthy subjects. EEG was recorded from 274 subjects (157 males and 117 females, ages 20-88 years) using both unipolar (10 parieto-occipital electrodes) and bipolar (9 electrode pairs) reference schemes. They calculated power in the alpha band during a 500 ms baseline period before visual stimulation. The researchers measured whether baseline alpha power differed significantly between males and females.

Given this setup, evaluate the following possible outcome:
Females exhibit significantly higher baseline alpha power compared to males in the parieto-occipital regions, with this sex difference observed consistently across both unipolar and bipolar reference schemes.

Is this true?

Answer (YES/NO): YES